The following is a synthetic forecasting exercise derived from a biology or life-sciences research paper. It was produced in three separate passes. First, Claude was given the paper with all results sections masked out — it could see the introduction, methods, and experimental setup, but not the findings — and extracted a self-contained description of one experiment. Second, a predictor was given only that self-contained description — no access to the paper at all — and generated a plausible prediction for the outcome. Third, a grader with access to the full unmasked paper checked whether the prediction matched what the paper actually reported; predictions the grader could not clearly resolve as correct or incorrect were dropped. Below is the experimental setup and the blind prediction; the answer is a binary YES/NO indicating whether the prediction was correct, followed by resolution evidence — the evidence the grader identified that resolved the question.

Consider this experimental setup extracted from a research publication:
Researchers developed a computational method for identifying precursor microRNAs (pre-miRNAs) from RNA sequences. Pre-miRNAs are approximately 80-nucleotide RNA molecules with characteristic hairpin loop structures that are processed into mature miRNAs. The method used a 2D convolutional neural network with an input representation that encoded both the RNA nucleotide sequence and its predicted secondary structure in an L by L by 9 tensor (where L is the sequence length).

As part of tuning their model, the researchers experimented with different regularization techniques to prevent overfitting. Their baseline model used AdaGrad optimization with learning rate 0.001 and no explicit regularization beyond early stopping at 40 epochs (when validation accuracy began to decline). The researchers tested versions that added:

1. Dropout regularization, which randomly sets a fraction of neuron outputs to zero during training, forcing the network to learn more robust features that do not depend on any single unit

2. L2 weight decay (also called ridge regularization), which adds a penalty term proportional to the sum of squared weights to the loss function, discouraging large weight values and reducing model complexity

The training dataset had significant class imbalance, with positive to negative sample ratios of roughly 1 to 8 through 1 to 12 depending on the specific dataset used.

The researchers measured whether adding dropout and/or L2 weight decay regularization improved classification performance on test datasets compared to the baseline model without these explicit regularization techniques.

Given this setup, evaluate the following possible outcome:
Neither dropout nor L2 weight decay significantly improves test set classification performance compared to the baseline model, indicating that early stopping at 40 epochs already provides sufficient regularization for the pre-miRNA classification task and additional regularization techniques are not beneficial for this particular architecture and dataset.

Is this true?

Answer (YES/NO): YES